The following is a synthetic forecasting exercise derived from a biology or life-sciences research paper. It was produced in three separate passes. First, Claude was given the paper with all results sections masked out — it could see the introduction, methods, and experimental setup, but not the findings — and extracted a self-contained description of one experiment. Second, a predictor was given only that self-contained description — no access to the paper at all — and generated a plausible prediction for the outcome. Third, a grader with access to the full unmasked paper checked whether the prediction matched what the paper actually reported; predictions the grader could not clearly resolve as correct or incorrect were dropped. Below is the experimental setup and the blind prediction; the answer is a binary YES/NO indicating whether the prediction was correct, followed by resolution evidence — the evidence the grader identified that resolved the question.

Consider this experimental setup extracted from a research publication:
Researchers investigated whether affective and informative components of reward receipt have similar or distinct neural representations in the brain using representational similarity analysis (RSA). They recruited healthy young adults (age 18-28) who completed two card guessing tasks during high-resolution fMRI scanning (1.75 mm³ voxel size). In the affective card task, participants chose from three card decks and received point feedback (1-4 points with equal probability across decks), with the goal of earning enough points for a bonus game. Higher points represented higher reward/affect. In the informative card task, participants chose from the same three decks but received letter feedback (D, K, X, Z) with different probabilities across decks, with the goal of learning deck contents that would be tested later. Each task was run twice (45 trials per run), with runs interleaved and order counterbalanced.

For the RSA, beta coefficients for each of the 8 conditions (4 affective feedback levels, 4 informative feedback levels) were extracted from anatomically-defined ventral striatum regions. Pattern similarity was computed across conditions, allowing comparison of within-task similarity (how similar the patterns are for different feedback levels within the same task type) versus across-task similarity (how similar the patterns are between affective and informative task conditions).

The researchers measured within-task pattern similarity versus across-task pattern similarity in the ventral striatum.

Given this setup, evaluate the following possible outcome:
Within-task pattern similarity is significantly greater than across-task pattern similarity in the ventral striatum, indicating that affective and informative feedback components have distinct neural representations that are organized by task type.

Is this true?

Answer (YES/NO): YES